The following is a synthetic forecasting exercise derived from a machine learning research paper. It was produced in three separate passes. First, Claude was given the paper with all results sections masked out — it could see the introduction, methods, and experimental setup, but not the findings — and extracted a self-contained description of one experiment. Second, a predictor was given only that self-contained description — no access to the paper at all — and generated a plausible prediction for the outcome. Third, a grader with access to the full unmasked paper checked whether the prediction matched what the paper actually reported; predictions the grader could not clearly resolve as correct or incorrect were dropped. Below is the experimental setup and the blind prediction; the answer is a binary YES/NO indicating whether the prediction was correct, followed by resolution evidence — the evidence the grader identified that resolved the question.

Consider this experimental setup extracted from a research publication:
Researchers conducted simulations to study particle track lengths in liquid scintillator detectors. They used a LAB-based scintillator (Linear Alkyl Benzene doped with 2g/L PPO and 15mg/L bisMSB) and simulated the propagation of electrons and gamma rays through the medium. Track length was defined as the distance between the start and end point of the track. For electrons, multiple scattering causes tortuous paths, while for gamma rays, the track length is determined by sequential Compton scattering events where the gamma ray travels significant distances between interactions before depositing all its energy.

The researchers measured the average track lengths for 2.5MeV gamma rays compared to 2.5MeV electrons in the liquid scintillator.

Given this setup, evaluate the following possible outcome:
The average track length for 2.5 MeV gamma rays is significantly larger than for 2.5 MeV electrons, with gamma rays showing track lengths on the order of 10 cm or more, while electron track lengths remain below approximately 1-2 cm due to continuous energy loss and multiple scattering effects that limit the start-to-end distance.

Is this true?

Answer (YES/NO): YES